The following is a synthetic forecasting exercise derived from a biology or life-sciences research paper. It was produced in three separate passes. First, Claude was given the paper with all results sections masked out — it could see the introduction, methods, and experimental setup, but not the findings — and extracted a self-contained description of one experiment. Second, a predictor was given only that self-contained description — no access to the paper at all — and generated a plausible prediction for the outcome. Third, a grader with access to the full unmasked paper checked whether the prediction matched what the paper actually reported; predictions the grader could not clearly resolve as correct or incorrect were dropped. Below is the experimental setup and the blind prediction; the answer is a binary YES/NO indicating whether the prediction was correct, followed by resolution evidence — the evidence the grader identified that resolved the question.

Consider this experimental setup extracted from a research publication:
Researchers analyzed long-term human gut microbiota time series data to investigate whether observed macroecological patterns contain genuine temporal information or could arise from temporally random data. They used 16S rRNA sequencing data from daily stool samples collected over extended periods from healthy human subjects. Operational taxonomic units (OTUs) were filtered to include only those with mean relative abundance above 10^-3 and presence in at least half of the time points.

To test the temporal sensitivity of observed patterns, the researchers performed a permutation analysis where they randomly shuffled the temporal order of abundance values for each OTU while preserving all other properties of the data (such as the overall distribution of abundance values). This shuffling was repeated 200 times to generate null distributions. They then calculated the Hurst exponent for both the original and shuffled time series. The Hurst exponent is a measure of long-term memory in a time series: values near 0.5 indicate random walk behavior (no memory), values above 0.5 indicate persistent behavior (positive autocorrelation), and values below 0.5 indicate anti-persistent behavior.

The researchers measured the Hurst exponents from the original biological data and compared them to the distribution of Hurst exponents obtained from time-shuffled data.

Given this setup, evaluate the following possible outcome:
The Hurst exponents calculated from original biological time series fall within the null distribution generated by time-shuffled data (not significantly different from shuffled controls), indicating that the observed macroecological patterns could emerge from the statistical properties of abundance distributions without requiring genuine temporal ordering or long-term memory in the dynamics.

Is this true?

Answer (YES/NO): NO